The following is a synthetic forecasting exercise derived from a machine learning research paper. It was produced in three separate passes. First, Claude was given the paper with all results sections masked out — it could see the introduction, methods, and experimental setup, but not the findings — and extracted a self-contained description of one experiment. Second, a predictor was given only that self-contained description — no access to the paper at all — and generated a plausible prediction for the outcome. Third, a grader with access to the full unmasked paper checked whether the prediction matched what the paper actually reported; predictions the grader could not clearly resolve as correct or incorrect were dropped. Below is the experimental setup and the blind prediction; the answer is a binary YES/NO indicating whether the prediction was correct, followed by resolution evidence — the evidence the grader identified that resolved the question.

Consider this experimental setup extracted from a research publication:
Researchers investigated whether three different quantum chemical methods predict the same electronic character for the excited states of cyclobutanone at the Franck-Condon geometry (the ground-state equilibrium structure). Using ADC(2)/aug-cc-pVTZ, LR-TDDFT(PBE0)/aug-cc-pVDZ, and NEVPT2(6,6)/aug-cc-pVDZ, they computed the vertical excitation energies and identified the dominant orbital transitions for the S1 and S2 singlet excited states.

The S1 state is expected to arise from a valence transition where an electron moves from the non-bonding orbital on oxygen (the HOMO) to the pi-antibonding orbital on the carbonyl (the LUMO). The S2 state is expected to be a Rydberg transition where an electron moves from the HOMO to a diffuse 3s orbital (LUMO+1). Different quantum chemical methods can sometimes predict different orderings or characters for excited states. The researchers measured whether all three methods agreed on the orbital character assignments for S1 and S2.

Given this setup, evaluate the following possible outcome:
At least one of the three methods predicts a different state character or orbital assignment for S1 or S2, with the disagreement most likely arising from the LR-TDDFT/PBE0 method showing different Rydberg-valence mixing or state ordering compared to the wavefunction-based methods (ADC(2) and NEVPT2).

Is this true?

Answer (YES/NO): NO